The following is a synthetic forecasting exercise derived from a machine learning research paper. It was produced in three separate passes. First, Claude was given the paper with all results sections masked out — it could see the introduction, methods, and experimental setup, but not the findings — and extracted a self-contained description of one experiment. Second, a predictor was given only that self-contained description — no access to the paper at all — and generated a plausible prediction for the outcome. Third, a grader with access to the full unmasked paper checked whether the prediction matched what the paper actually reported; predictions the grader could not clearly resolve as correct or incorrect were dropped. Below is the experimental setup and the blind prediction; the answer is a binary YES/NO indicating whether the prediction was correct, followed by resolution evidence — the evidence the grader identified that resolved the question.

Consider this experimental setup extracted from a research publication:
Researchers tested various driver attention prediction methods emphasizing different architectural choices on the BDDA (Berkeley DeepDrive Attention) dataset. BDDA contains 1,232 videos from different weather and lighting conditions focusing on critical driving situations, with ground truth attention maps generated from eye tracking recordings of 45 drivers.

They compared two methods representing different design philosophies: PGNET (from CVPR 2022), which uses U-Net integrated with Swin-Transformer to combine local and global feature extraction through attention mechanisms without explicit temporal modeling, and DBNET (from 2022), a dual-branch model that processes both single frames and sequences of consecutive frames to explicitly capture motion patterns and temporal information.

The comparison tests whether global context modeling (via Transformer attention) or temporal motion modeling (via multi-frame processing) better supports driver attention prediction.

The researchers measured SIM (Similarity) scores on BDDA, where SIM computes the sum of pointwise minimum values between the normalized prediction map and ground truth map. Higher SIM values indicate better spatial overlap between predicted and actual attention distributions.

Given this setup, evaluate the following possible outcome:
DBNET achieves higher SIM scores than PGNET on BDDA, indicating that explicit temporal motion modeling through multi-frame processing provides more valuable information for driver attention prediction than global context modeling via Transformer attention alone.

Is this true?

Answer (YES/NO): NO